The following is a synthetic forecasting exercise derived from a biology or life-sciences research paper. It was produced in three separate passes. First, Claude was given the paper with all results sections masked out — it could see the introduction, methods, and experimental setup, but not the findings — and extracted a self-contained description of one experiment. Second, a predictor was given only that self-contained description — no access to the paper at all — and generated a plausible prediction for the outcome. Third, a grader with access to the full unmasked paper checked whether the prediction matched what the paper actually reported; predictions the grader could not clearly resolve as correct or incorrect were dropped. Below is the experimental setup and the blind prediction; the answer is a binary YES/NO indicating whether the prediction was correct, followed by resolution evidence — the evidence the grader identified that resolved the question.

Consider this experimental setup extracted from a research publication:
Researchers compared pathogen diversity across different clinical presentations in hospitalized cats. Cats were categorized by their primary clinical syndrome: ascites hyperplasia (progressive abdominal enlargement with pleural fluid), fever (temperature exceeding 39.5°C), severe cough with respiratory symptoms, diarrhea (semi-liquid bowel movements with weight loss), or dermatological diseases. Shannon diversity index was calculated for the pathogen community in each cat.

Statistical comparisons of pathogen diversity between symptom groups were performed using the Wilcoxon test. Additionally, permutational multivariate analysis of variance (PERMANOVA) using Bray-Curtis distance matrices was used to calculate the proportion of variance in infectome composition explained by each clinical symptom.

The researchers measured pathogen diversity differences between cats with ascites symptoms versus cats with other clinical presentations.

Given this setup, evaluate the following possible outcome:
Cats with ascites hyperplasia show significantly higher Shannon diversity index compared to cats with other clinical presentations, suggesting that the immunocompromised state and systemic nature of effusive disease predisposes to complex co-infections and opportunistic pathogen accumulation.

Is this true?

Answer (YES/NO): NO